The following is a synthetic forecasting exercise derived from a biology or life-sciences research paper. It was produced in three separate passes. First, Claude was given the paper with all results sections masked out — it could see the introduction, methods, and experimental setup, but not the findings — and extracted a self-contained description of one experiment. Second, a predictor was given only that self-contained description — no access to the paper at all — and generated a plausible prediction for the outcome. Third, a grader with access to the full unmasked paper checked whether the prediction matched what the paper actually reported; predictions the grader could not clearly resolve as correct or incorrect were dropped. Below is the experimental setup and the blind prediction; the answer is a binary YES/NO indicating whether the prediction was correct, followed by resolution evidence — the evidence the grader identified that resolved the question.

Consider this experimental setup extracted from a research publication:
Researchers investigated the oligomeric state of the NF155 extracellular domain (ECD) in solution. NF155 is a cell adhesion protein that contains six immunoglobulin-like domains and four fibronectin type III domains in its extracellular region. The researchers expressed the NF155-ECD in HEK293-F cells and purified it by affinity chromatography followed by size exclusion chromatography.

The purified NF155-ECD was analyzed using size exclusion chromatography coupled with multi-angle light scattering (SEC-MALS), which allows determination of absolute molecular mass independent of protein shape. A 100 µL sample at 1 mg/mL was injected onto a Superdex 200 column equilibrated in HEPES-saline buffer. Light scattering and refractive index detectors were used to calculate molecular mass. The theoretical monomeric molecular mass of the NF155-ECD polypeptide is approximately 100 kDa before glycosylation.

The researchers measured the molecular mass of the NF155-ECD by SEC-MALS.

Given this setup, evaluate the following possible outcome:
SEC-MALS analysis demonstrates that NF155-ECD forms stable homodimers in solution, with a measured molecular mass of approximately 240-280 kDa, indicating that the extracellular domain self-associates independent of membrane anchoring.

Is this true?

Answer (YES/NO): NO